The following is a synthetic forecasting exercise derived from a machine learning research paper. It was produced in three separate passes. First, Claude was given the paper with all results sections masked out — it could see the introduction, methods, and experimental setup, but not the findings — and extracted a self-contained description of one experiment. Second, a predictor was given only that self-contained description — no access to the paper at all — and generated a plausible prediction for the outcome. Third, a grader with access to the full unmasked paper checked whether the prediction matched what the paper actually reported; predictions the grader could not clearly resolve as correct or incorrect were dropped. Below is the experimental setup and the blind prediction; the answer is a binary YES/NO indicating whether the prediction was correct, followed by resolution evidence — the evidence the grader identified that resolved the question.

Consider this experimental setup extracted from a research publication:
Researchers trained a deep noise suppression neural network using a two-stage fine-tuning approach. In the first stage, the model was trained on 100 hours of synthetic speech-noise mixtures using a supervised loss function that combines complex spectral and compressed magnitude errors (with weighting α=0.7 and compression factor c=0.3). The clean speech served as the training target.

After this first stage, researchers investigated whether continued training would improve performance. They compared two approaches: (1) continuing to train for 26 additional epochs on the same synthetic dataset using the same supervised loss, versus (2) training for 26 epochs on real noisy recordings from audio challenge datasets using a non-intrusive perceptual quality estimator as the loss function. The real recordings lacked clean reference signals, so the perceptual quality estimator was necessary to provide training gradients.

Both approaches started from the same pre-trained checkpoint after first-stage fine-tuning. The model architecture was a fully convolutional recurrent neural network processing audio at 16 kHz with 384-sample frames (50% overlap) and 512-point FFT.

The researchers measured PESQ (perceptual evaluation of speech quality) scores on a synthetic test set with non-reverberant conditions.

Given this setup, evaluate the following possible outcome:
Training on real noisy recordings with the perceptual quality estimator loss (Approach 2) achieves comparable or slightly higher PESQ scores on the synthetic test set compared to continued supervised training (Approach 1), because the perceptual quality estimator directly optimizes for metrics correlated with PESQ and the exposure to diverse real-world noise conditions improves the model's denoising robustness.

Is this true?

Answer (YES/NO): YES